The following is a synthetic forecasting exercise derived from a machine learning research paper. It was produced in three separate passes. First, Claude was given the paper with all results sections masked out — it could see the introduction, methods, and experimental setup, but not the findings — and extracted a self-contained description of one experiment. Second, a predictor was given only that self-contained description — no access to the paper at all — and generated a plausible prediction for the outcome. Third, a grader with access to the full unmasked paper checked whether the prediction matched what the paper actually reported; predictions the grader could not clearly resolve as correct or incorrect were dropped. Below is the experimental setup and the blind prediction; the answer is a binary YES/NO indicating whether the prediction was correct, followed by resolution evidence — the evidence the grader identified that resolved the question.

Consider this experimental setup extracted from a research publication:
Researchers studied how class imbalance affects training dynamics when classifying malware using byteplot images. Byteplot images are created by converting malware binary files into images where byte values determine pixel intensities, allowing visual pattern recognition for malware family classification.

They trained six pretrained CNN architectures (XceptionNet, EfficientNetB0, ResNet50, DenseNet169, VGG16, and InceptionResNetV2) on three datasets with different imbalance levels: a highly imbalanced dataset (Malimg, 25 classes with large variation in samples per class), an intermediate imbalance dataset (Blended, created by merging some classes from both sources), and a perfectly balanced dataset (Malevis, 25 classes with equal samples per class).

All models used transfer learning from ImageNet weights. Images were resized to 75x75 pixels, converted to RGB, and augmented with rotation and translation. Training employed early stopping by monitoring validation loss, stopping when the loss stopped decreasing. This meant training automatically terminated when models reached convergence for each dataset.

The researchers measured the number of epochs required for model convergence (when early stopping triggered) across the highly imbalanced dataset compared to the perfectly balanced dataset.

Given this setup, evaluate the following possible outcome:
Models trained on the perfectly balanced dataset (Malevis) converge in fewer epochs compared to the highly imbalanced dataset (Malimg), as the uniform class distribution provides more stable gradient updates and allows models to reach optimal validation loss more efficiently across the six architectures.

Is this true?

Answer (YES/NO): NO